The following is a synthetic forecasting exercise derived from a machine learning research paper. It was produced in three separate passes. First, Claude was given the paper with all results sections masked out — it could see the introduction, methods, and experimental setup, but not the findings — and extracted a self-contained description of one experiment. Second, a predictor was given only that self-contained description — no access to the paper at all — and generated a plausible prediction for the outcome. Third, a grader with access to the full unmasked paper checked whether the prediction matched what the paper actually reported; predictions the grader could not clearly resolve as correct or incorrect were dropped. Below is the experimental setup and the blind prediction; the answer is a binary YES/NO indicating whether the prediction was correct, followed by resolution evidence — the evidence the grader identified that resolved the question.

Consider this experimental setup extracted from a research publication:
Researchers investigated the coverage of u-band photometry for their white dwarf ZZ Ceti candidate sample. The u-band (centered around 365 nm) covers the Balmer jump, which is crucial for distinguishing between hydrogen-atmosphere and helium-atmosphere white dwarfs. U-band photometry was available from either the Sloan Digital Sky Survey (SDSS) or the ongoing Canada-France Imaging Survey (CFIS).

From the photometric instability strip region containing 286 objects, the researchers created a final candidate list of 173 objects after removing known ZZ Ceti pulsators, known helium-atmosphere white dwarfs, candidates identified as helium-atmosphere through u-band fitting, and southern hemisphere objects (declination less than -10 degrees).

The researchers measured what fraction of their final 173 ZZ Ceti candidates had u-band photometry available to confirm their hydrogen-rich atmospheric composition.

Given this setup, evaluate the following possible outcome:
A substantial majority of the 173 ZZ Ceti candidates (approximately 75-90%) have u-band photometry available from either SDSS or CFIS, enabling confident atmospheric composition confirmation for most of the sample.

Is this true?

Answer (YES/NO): NO